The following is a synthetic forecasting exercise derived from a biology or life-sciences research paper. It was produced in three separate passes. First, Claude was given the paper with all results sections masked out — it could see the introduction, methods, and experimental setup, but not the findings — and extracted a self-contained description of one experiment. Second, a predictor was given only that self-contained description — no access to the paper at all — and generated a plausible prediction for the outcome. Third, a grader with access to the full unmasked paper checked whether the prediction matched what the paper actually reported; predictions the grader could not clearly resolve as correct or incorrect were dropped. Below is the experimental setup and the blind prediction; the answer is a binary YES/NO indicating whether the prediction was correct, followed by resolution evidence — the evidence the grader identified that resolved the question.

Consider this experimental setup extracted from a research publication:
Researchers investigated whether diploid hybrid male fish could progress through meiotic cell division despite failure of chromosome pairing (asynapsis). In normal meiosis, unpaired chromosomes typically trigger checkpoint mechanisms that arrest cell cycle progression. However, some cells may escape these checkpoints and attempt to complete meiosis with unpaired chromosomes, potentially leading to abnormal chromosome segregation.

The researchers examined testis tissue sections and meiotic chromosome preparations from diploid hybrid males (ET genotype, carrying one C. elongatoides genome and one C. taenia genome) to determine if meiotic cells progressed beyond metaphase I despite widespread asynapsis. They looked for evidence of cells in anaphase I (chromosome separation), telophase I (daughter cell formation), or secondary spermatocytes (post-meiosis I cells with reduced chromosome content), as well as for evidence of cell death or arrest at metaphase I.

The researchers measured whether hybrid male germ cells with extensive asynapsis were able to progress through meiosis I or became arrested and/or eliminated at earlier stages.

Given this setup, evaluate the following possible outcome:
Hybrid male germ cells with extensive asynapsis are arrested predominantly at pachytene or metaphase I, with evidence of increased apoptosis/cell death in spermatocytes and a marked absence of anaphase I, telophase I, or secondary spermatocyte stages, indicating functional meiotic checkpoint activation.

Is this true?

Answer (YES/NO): YES